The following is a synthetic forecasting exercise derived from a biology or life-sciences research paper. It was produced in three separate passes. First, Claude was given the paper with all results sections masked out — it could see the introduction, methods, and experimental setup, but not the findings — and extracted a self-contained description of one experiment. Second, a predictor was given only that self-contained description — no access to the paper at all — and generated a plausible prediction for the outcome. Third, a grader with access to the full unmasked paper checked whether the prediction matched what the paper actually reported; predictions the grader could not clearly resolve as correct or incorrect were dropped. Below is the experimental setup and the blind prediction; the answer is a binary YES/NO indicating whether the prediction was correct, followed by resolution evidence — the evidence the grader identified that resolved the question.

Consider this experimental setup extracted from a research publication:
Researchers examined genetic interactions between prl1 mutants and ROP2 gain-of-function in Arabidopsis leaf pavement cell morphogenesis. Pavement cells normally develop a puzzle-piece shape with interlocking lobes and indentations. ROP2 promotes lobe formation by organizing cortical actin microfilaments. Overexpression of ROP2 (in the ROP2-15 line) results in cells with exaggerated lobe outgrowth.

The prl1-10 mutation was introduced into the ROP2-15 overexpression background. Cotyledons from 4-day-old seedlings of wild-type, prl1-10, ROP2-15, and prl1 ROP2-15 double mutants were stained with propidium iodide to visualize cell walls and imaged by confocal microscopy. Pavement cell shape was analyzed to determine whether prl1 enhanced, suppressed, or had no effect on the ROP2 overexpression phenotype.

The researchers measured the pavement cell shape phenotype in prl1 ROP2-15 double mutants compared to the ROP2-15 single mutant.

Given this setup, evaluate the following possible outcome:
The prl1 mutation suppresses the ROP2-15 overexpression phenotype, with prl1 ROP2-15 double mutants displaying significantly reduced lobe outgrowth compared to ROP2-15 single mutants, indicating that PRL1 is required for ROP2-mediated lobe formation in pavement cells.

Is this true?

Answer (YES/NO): NO